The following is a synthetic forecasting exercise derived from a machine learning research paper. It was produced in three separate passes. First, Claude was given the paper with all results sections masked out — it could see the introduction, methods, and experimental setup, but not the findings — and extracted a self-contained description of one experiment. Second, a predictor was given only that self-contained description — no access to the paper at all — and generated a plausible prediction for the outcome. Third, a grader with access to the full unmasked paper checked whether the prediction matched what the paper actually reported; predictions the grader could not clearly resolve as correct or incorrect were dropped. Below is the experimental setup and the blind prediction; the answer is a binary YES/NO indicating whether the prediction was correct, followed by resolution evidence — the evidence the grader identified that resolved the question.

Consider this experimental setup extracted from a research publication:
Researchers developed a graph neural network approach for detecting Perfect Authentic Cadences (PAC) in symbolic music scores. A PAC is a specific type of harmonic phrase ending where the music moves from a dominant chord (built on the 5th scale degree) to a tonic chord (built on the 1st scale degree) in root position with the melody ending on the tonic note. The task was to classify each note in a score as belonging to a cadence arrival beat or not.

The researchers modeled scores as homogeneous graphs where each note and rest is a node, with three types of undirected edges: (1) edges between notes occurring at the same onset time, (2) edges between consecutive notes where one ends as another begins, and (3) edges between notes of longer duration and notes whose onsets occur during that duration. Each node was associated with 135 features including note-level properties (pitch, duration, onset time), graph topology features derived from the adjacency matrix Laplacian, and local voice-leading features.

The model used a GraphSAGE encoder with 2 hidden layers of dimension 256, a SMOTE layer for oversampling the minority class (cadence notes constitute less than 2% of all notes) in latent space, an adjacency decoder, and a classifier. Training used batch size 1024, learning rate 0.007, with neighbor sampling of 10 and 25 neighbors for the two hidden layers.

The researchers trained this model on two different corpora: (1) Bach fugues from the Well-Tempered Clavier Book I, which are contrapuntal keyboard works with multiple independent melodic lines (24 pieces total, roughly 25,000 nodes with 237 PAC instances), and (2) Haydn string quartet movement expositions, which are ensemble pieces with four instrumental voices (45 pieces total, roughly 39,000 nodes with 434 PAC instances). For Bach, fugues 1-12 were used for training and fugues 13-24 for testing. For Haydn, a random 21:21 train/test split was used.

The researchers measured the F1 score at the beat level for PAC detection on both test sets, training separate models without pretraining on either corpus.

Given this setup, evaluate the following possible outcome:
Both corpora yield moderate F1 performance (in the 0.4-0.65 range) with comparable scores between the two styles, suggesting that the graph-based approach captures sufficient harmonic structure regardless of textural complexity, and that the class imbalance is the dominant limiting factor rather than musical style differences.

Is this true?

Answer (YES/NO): NO